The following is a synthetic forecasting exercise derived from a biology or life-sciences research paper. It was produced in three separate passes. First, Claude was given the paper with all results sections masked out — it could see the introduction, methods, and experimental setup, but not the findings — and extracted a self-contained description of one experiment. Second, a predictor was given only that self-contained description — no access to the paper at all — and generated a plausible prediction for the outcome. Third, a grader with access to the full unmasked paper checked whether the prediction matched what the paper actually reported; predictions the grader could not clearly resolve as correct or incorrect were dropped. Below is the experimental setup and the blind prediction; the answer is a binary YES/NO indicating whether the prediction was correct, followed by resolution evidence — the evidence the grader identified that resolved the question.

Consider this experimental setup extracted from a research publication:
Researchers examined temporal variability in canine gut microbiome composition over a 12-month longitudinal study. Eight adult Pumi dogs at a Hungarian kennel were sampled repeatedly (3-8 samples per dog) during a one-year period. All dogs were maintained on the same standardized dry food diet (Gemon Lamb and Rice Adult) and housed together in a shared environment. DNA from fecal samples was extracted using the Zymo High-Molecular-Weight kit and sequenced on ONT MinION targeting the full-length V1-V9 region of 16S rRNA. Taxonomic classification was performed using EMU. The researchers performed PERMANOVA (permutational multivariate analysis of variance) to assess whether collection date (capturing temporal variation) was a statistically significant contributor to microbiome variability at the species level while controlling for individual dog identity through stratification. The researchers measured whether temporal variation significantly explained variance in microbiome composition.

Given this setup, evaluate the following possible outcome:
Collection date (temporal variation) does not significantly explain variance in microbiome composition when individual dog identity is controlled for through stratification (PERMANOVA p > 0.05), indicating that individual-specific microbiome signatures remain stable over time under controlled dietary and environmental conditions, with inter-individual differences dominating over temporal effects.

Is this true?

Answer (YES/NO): NO